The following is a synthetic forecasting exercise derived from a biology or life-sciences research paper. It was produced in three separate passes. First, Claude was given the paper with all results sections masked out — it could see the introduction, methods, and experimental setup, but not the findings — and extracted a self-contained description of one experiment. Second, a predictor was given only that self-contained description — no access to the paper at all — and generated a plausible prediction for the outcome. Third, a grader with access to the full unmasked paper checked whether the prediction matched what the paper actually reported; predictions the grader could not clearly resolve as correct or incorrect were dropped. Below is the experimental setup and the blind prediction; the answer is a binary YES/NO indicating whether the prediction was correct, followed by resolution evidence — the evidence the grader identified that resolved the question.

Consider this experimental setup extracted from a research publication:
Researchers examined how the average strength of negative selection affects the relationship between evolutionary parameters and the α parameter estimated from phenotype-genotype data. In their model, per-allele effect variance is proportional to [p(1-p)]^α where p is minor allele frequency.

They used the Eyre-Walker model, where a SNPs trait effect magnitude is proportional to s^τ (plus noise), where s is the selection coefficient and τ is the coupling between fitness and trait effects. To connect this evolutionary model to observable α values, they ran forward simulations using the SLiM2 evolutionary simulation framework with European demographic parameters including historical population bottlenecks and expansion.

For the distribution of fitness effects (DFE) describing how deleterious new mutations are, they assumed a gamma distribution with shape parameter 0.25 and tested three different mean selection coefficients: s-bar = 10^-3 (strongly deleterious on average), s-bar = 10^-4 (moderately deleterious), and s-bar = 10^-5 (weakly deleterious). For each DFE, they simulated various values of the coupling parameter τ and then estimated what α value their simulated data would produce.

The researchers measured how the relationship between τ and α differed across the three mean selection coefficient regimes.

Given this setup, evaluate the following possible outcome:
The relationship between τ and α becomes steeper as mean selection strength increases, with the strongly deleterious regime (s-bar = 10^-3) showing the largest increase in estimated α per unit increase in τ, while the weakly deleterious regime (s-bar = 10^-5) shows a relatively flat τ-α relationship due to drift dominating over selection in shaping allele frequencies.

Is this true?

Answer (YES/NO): NO